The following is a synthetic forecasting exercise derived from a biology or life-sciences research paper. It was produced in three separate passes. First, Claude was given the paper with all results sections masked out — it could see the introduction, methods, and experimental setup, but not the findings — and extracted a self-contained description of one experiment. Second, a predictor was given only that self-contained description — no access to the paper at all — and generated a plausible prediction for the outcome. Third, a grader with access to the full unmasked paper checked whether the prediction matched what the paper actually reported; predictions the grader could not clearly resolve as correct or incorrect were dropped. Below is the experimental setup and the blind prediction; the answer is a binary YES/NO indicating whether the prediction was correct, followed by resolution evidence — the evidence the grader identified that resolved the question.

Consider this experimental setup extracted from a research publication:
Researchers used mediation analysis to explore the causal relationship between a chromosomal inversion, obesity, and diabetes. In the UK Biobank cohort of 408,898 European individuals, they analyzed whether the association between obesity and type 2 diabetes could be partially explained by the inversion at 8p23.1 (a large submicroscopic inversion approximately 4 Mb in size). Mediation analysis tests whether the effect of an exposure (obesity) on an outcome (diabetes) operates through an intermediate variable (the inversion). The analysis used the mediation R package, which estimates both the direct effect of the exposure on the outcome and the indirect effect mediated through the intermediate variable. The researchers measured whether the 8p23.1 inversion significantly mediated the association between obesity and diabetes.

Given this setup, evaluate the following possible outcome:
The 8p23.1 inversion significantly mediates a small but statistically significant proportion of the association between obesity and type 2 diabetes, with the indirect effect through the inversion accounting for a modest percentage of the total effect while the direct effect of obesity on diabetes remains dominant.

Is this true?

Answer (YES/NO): NO